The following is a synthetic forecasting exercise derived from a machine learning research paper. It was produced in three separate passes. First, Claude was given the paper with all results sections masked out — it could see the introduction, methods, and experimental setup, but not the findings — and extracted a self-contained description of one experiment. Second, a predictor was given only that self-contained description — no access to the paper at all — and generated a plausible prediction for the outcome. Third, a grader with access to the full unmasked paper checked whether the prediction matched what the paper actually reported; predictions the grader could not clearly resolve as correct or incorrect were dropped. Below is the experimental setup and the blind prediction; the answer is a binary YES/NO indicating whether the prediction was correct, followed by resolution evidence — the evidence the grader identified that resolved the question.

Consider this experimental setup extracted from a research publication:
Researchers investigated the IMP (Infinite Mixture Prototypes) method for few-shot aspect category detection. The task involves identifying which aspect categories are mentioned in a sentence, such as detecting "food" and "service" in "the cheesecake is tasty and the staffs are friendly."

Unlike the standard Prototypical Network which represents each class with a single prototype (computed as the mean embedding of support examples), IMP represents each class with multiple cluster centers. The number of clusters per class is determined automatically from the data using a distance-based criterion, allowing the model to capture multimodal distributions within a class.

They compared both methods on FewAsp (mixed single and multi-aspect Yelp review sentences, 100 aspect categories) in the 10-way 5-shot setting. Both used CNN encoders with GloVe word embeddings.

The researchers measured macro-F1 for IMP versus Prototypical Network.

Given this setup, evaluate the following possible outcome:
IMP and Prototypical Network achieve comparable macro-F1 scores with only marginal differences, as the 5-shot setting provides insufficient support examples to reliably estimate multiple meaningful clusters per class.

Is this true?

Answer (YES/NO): YES